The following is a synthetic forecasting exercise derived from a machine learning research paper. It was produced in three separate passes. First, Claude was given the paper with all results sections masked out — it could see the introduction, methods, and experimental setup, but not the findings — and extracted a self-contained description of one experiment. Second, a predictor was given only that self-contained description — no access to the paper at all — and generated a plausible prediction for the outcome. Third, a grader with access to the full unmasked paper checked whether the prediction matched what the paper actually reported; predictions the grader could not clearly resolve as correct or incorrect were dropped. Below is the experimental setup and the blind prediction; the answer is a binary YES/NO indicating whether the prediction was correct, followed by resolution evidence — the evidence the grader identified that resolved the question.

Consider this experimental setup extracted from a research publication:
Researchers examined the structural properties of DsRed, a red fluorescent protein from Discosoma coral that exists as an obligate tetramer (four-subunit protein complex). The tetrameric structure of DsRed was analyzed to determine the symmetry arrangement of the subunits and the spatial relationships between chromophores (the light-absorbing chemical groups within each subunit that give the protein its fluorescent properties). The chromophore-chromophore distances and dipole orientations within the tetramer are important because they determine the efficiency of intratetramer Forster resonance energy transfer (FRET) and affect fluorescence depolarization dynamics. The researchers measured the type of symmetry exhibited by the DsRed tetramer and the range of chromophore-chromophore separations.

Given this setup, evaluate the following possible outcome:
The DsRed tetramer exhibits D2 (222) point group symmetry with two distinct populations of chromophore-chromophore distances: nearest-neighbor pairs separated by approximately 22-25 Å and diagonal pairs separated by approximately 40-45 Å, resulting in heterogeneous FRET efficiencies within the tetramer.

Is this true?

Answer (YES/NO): NO